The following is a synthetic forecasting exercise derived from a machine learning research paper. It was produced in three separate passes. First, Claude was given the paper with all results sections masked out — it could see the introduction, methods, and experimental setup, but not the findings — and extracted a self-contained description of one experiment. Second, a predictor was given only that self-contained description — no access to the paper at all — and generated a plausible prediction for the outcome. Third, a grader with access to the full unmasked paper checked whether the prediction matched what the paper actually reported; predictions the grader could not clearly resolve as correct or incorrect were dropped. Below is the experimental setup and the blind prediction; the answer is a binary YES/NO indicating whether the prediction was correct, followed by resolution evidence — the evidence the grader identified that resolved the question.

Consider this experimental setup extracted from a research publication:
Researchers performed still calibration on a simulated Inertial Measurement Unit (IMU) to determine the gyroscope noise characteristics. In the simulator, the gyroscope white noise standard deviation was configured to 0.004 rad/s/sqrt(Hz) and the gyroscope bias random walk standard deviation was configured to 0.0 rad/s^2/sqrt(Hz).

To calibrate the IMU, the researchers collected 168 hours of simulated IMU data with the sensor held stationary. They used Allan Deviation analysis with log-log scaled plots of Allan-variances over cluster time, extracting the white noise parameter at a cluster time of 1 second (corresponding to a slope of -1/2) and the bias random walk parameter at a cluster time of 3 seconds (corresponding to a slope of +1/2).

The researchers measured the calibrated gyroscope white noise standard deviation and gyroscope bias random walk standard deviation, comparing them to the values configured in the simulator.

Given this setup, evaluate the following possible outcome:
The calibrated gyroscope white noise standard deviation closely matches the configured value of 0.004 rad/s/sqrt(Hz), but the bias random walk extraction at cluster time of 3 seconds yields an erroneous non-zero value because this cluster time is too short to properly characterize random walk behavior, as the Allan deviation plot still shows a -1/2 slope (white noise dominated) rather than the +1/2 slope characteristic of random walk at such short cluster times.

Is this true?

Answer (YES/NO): NO